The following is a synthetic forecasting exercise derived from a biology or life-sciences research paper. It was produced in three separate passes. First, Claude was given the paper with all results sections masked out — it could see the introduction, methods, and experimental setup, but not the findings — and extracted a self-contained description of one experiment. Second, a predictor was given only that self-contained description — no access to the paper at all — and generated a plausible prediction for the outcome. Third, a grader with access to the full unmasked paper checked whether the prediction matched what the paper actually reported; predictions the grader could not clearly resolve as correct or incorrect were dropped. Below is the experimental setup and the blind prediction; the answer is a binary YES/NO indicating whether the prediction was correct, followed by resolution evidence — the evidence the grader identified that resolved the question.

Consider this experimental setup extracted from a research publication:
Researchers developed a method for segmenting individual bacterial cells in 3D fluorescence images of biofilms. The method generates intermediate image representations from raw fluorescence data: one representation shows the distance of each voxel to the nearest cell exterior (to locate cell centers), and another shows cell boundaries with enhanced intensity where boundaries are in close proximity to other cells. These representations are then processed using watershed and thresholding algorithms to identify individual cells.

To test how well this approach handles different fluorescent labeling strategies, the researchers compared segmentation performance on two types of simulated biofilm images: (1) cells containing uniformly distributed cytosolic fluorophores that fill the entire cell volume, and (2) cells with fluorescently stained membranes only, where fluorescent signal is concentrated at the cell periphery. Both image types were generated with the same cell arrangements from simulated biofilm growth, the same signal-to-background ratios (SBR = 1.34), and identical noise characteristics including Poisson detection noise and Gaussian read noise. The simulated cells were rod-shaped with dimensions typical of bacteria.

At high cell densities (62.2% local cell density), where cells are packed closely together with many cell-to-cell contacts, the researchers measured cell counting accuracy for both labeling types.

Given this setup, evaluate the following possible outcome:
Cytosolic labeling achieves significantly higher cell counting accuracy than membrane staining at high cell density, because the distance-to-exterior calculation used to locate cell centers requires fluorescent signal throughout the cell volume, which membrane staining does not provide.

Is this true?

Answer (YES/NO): YES